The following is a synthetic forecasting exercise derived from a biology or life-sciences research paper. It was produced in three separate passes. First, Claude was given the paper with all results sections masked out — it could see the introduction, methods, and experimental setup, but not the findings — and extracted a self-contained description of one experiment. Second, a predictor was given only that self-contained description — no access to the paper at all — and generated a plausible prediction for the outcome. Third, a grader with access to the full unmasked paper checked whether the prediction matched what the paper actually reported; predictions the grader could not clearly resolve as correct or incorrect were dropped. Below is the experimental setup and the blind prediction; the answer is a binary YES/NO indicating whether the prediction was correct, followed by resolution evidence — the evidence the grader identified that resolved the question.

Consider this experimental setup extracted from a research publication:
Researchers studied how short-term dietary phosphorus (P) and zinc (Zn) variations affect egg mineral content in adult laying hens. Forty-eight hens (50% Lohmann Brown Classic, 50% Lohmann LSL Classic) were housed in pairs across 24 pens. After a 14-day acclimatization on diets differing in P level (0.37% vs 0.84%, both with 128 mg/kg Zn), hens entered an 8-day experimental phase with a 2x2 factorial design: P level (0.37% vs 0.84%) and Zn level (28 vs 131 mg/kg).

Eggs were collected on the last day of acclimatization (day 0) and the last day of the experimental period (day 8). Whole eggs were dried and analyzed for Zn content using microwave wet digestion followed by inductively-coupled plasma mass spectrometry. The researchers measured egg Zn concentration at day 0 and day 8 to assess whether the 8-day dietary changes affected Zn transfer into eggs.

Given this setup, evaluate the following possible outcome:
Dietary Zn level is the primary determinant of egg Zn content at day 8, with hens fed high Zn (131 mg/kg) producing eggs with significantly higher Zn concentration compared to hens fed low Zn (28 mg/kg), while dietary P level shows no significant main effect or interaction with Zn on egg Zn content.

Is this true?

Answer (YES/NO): YES